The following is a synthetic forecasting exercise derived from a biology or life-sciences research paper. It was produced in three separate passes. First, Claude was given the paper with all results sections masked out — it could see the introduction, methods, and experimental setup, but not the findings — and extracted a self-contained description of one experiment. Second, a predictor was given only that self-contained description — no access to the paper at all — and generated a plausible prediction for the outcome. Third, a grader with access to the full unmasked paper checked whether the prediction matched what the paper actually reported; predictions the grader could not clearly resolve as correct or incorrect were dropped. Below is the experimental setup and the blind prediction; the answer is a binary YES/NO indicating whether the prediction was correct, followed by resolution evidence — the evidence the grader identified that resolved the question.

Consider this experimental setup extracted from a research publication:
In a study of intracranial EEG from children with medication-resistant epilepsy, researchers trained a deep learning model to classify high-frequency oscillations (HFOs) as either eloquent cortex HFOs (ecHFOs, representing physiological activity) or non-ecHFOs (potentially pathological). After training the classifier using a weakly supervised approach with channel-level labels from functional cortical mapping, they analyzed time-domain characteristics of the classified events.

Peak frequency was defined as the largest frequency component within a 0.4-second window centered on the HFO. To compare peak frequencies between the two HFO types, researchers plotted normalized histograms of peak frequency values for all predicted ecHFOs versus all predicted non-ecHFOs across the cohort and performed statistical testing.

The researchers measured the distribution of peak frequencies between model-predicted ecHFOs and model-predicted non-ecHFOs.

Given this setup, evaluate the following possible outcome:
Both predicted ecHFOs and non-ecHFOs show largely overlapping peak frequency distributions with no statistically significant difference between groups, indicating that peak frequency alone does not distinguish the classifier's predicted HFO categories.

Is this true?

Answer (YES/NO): NO